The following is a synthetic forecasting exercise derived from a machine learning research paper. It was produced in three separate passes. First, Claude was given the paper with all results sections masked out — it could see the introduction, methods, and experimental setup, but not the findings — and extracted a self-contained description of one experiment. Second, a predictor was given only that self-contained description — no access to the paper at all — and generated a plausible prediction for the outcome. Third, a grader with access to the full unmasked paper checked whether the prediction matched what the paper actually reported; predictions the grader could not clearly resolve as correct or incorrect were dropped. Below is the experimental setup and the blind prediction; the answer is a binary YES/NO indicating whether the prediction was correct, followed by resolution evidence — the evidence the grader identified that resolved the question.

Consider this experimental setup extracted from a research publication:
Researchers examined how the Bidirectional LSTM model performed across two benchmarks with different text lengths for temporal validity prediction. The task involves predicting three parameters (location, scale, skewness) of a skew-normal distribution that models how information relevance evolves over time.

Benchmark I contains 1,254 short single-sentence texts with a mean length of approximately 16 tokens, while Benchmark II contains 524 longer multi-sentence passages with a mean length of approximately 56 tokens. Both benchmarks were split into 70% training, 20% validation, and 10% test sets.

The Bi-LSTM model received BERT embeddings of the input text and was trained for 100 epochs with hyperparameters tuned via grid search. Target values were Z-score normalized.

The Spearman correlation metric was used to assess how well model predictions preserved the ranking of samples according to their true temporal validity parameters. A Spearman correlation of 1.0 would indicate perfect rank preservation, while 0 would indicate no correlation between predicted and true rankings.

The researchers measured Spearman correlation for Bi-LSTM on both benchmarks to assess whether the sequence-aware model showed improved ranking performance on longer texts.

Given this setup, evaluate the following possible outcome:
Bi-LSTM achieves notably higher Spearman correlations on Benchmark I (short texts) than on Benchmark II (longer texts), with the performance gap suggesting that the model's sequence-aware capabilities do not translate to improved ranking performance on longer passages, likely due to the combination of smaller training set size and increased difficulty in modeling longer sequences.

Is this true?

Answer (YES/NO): NO